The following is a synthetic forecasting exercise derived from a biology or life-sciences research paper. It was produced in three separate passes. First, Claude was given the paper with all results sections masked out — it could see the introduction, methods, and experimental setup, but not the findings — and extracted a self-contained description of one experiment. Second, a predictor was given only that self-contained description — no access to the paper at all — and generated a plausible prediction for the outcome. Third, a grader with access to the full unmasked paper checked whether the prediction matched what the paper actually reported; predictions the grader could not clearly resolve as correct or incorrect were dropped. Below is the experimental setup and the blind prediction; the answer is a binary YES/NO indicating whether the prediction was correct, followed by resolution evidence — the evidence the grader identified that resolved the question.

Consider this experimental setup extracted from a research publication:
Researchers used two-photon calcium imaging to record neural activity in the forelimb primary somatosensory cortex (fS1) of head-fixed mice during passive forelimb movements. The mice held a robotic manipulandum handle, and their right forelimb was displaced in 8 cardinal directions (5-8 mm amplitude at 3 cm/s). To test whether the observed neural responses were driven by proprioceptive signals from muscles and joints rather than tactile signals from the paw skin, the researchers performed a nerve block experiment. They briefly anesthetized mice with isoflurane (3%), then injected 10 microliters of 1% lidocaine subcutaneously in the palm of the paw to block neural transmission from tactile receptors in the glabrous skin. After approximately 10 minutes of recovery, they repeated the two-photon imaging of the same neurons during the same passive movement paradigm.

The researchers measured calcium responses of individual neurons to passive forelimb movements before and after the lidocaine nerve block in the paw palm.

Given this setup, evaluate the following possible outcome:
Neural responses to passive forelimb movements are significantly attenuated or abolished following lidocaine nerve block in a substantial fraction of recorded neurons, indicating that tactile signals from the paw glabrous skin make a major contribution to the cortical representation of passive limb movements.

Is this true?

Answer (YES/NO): NO